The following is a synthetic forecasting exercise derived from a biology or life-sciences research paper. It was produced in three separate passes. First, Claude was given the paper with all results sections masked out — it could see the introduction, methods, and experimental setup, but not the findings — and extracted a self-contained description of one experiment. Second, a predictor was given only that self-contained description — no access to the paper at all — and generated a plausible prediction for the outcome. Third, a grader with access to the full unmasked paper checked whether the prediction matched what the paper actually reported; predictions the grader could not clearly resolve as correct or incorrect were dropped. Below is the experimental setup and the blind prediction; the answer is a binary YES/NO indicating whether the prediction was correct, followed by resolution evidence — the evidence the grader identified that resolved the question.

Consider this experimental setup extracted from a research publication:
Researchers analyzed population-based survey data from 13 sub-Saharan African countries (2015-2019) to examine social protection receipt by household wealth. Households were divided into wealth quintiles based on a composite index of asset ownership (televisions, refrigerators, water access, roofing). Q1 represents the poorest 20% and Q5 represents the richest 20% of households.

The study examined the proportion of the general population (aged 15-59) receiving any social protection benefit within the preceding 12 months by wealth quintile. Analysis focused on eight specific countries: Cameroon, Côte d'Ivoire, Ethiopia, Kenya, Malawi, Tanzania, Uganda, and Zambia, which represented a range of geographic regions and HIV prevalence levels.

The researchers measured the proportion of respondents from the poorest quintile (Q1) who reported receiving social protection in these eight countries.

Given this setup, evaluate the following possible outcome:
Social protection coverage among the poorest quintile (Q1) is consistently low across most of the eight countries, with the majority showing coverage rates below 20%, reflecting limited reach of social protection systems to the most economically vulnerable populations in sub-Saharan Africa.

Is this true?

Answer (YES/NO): YES